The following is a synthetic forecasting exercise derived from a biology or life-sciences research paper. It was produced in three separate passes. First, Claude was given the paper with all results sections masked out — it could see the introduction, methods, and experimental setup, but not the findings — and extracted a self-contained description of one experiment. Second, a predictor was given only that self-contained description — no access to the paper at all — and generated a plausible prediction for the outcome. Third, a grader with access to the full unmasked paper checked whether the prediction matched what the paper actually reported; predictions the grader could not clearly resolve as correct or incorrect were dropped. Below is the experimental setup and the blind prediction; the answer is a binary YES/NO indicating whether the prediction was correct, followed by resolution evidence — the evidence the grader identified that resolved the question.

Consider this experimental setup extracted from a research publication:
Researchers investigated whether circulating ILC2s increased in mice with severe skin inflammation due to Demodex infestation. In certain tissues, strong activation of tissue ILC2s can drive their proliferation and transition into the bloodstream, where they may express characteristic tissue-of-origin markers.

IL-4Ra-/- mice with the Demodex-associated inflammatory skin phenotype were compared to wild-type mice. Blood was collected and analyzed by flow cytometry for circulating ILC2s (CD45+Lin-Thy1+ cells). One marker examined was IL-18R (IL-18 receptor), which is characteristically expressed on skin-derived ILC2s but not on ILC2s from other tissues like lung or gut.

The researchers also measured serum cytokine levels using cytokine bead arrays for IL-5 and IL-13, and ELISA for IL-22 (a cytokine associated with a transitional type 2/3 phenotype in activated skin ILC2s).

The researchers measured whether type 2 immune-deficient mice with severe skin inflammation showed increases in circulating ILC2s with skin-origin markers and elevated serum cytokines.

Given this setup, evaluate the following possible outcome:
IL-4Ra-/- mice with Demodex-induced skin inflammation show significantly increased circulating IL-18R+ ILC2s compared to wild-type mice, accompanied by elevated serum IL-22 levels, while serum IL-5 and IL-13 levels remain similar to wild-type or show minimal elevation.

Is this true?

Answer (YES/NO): NO